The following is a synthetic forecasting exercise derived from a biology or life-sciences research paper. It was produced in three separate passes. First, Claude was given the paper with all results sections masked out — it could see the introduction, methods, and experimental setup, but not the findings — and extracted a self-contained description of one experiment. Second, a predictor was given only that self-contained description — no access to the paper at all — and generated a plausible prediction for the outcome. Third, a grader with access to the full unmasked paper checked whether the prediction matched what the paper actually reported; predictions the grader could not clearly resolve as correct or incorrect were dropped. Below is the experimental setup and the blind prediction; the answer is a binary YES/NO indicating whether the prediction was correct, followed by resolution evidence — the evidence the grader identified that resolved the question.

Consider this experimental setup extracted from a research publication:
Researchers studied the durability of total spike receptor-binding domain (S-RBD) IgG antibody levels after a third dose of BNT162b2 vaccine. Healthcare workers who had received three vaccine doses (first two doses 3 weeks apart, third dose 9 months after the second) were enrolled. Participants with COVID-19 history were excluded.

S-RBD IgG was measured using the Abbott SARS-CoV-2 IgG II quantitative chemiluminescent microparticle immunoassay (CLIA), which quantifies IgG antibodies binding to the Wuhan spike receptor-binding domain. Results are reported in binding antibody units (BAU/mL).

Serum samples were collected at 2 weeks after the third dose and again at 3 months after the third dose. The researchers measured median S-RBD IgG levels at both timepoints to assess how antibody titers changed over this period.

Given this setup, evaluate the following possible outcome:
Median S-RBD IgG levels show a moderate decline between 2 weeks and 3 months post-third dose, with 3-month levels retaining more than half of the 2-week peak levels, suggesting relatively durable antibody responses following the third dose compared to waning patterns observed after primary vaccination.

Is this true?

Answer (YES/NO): NO